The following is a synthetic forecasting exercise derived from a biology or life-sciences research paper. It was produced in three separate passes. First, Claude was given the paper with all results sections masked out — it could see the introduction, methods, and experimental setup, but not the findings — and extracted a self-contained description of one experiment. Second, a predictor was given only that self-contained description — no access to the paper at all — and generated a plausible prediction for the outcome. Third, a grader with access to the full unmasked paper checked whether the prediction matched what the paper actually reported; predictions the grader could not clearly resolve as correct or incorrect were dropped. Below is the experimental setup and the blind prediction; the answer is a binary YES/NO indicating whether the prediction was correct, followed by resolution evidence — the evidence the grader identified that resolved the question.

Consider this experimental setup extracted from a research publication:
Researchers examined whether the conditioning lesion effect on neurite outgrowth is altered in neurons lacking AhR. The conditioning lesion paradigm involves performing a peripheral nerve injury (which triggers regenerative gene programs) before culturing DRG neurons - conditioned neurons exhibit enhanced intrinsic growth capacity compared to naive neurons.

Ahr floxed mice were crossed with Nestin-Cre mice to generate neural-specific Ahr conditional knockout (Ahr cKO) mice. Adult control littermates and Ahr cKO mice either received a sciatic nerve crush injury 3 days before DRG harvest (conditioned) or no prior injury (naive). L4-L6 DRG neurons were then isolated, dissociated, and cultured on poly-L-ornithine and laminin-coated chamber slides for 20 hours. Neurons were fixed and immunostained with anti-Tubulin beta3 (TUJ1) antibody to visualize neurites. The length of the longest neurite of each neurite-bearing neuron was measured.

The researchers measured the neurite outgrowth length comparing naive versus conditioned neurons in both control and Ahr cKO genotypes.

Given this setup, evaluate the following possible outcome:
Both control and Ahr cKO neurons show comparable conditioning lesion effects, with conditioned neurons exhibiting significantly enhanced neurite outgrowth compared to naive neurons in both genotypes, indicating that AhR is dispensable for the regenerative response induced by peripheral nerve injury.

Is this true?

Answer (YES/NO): NO